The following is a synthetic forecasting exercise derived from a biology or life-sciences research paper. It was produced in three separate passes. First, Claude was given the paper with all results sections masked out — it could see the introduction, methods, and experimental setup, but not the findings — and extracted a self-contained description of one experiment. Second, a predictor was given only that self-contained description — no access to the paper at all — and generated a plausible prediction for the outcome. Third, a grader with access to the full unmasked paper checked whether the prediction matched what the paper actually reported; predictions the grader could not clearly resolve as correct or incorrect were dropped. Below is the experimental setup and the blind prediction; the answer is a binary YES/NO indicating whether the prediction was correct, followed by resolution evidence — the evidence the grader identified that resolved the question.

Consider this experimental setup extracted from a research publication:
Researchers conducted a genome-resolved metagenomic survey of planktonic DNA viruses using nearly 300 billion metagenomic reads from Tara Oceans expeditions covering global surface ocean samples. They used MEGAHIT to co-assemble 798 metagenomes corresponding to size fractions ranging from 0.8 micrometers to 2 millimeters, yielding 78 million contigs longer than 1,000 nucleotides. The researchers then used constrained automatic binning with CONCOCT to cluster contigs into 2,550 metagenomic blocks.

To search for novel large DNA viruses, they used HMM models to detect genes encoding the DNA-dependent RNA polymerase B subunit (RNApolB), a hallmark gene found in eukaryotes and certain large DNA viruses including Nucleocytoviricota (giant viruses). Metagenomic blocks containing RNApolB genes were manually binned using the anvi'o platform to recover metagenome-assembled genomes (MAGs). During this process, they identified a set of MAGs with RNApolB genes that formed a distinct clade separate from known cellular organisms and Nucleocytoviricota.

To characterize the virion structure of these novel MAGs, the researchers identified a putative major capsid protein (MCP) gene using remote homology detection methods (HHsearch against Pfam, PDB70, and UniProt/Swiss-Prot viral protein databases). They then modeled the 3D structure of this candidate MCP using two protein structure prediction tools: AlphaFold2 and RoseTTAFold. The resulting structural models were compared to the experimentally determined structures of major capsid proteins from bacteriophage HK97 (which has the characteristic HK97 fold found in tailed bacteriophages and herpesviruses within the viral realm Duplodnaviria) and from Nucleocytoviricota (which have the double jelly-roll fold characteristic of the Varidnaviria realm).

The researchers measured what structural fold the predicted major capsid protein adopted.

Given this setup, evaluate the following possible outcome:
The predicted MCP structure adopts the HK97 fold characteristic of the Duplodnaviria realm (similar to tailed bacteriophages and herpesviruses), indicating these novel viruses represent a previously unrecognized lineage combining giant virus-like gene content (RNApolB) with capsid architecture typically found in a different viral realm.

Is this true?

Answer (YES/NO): YES